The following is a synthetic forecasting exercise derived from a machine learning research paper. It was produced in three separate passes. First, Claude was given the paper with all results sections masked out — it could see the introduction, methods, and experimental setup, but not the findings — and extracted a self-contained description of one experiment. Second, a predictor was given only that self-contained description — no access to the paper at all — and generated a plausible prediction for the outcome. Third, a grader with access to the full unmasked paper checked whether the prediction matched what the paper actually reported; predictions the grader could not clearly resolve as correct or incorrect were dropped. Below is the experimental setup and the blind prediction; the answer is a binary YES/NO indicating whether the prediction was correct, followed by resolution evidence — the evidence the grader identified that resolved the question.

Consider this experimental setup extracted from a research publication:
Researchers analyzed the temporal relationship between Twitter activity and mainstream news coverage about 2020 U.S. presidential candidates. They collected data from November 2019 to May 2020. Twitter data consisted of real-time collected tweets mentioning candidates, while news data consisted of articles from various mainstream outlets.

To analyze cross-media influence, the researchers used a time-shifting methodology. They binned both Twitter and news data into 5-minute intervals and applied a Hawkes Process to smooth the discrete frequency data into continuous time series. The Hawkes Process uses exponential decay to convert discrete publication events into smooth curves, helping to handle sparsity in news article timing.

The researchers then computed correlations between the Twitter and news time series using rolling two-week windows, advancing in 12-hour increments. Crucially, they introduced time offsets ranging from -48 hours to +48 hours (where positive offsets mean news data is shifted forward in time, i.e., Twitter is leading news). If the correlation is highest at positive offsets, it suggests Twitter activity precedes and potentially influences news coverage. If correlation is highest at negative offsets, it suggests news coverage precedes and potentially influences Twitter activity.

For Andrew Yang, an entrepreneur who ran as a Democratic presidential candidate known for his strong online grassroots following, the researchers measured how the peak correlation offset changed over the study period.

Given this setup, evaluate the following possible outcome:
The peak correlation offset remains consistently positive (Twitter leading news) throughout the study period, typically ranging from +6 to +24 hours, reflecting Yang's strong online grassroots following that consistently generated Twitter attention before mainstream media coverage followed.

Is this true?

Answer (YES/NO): NO